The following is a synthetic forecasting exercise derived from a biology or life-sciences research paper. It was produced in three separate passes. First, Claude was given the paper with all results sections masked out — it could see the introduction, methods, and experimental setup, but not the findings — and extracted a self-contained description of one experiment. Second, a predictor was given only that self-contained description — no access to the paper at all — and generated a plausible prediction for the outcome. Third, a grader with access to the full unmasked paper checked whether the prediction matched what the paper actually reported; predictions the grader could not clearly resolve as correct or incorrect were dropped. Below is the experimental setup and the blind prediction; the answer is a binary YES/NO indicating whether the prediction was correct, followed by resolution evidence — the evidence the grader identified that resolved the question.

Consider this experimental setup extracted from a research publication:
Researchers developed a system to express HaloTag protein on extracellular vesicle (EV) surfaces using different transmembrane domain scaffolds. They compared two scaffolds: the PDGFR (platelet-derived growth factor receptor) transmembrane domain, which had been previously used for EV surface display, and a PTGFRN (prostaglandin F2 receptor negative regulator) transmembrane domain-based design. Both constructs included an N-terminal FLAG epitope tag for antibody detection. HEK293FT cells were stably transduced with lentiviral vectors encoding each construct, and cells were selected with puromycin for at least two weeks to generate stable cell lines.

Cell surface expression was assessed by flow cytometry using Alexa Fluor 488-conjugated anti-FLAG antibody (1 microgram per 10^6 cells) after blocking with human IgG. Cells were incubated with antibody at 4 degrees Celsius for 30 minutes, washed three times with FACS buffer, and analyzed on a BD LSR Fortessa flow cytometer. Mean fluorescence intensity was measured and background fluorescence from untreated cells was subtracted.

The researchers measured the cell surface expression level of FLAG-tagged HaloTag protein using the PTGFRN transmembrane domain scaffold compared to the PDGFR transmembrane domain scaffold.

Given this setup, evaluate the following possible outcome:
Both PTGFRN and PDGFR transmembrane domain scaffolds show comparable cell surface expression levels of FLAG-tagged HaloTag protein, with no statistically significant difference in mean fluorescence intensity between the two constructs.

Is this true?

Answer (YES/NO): NO